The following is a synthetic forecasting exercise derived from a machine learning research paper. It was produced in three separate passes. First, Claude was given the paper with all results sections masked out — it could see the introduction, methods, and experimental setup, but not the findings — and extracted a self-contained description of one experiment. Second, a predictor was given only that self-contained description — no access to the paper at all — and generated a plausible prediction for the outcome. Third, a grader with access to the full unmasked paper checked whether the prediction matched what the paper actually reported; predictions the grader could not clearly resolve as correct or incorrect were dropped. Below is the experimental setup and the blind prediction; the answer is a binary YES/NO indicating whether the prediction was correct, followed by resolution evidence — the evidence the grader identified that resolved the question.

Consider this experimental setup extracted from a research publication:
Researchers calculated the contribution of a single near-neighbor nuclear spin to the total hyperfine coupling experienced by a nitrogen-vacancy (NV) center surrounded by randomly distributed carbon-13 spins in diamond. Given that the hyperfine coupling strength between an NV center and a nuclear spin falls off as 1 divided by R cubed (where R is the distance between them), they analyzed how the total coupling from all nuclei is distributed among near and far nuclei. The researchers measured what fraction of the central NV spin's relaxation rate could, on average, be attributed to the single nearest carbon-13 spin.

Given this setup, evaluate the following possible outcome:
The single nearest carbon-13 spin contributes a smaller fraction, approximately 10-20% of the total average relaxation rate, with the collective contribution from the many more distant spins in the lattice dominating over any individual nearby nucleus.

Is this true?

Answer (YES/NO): NO